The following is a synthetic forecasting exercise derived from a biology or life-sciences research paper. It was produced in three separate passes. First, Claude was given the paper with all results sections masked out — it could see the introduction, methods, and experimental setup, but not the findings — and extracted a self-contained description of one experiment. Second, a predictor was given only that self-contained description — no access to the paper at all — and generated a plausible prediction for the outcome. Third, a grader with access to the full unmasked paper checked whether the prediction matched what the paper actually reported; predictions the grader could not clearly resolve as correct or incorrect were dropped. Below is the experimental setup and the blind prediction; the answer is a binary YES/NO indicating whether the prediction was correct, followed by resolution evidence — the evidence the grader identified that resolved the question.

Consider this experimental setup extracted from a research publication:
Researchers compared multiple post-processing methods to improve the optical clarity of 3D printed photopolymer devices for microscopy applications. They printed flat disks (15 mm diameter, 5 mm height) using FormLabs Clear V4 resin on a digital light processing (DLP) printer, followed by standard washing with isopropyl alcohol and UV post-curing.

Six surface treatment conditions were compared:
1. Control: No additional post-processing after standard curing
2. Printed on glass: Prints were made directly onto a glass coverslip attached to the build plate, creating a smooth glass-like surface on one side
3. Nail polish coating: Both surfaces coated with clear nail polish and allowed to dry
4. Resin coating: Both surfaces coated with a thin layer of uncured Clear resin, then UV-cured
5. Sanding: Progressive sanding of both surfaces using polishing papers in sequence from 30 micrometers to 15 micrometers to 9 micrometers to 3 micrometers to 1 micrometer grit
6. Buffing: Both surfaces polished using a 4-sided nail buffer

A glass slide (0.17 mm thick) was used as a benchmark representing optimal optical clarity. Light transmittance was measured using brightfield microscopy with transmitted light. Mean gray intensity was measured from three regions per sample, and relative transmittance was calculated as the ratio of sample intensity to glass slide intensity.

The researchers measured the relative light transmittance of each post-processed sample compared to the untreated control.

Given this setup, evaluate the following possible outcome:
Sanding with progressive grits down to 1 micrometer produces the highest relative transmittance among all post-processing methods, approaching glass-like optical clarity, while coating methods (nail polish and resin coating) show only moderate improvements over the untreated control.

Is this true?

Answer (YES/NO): NO